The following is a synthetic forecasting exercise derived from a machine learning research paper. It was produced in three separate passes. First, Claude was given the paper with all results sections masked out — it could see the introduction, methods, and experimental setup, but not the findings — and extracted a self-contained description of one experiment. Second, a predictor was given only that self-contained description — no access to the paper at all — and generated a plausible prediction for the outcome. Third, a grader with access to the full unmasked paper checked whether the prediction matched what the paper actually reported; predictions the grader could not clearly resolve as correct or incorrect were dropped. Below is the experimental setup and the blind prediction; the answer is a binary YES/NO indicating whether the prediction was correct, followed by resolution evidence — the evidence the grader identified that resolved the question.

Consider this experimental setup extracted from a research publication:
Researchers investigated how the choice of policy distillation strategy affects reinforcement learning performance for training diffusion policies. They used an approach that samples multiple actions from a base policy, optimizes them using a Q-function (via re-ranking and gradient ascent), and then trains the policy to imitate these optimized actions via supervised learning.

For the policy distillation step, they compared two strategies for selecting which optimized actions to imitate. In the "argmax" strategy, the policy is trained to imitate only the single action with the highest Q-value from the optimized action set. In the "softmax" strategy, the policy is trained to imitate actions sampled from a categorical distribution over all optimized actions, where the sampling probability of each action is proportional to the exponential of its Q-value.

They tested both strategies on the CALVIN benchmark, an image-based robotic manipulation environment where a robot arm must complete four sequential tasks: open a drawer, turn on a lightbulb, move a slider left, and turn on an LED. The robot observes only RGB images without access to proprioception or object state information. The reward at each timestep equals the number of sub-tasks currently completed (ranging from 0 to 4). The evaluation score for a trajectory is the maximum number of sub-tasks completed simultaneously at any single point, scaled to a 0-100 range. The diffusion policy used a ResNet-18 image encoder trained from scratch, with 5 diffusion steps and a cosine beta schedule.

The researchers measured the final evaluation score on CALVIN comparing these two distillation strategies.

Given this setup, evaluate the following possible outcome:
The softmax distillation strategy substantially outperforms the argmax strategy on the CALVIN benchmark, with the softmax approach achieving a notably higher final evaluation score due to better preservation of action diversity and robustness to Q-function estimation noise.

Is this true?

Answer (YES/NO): NO